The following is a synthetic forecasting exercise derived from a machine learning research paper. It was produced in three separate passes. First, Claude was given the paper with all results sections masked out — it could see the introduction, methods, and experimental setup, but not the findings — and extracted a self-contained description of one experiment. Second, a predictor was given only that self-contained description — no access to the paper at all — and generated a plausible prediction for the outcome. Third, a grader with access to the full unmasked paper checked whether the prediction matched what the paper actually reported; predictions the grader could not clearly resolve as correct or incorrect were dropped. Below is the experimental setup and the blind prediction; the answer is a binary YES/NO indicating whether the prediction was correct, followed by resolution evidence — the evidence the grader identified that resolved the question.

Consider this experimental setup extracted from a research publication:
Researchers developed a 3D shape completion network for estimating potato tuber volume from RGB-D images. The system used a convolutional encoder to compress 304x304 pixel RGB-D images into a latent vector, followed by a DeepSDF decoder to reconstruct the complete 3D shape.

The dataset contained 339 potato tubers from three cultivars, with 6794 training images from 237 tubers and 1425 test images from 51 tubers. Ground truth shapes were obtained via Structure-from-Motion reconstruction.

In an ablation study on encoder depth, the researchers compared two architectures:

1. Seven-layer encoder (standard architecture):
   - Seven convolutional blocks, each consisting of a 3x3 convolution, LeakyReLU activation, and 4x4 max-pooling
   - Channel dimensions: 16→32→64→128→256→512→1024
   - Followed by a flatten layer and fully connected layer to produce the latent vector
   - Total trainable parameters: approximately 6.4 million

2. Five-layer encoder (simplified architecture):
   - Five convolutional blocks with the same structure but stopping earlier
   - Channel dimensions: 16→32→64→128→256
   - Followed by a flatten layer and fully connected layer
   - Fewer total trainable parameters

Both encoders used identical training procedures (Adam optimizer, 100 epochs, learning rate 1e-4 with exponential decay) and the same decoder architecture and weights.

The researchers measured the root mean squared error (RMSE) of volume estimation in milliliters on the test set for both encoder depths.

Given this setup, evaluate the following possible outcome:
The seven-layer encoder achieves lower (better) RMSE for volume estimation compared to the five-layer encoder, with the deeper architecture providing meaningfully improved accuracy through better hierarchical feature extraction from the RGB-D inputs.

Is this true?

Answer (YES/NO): YES